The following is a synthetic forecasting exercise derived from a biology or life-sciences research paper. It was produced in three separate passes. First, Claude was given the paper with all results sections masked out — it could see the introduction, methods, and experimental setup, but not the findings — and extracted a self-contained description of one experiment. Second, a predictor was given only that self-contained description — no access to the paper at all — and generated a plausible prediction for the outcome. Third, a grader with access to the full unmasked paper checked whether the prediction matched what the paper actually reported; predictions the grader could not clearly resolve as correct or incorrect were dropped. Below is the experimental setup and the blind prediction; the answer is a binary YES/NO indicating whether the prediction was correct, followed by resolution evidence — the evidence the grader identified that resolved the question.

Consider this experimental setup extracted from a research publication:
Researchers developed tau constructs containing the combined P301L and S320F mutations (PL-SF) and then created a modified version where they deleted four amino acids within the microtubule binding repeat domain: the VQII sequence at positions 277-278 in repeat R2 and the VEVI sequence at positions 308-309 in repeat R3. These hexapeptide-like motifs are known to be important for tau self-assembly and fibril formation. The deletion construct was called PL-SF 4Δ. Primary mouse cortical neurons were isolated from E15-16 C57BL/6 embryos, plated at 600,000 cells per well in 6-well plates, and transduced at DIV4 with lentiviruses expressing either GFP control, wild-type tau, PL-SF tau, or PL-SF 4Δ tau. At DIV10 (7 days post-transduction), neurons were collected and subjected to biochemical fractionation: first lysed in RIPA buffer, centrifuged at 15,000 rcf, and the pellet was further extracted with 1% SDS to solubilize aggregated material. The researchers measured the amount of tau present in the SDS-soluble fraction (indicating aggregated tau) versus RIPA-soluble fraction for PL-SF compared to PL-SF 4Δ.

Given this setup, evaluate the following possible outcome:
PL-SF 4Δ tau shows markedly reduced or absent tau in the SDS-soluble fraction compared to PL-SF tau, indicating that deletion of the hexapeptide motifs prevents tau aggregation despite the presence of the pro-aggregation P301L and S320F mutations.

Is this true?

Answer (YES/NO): YES